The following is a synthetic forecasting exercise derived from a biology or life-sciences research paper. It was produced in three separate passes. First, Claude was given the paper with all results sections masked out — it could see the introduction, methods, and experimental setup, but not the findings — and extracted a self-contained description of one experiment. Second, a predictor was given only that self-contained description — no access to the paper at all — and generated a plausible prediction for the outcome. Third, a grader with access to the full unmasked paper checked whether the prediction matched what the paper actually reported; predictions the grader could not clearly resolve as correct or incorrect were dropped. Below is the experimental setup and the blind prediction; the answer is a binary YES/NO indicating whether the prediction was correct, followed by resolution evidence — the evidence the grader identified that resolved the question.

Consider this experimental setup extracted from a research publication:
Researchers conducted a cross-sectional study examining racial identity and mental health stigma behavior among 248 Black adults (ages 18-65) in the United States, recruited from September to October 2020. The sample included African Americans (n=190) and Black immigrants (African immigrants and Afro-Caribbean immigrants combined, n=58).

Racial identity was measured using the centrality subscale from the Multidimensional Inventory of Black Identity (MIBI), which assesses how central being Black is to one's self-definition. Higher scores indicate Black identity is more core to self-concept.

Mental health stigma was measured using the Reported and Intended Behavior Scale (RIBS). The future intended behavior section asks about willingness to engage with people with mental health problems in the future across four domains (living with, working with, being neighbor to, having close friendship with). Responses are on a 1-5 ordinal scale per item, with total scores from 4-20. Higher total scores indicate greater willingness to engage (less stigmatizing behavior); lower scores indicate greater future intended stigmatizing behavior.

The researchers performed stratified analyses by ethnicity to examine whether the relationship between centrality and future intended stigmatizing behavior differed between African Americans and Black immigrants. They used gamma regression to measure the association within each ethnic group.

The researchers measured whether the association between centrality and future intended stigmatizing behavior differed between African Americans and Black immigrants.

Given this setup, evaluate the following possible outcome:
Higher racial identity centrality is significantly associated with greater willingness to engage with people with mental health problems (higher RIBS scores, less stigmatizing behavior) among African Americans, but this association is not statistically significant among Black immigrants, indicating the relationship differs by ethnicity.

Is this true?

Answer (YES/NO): NO